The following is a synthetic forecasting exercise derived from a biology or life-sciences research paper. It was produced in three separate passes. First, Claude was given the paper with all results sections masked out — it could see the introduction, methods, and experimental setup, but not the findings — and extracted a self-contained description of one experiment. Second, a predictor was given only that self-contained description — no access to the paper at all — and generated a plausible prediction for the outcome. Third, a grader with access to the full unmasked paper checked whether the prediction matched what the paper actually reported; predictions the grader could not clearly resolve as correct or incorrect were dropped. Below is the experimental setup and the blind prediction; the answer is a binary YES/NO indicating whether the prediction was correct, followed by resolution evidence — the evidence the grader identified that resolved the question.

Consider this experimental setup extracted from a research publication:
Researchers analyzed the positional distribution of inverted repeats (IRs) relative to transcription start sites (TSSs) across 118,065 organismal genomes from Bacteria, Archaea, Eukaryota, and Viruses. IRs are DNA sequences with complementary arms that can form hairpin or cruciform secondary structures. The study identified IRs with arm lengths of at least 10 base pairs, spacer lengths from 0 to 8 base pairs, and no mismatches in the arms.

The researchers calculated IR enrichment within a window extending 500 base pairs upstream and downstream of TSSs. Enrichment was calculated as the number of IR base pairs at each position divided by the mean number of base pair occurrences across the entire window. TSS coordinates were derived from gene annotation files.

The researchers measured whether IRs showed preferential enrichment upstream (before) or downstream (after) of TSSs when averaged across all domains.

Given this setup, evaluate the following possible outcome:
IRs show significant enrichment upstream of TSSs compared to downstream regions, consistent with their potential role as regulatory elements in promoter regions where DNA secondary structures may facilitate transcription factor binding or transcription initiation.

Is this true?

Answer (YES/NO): YES